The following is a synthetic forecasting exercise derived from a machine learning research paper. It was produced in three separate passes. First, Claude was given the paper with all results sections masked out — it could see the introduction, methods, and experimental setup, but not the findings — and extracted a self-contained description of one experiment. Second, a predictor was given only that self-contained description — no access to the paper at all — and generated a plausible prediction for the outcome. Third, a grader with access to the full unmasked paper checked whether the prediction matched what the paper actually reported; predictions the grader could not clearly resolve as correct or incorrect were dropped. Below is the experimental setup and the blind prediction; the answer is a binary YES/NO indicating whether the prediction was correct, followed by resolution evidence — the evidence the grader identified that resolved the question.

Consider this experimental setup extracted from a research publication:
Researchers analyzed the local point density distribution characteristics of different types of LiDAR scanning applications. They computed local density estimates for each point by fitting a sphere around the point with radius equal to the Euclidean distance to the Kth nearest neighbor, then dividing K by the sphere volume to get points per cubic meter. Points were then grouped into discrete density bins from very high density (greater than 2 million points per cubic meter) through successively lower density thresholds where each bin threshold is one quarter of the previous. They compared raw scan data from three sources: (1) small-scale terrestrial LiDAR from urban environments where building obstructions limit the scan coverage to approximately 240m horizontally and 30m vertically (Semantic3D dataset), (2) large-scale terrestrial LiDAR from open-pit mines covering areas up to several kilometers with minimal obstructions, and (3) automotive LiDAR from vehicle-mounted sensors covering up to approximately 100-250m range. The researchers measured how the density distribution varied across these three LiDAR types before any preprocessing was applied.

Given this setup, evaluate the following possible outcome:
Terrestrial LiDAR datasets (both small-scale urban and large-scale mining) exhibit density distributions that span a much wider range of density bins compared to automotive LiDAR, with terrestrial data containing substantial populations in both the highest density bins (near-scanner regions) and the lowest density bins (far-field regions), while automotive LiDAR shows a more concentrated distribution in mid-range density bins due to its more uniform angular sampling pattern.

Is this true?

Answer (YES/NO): NO